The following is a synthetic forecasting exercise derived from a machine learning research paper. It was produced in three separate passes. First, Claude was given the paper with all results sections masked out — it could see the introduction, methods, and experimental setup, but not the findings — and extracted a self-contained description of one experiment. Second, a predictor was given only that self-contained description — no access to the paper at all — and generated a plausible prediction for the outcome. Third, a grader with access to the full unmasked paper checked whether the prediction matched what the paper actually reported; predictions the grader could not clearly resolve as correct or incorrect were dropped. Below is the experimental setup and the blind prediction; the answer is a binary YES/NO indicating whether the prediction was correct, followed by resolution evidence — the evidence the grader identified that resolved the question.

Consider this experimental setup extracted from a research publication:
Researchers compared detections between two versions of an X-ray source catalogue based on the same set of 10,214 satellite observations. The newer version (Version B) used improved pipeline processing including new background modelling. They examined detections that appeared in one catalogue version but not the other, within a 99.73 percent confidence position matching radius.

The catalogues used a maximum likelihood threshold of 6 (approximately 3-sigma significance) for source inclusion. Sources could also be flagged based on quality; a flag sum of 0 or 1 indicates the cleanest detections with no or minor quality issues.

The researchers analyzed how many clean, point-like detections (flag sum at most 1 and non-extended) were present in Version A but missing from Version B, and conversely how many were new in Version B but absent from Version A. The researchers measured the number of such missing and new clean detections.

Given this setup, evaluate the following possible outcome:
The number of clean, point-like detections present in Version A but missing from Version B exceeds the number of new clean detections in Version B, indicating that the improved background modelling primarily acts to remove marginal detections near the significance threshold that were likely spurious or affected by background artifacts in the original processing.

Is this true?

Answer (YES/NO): NO